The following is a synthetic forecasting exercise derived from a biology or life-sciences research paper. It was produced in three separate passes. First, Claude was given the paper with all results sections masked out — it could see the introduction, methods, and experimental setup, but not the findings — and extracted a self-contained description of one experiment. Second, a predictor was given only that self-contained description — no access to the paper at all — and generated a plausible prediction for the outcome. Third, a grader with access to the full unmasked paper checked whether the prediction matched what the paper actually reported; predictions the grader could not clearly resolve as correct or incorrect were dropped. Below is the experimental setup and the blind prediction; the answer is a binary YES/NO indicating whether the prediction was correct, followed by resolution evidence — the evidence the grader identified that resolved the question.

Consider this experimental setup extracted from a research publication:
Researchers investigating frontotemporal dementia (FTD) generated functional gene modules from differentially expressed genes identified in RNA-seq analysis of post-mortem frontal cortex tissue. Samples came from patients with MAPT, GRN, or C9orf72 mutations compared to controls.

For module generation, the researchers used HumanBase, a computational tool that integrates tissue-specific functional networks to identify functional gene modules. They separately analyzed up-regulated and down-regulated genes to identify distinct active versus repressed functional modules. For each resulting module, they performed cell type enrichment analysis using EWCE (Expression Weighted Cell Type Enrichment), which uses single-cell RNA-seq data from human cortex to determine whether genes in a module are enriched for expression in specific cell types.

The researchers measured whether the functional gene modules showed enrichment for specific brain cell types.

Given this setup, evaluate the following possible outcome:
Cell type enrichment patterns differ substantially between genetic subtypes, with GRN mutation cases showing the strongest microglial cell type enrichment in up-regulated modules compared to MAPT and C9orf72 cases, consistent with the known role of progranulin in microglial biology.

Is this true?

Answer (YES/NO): YES